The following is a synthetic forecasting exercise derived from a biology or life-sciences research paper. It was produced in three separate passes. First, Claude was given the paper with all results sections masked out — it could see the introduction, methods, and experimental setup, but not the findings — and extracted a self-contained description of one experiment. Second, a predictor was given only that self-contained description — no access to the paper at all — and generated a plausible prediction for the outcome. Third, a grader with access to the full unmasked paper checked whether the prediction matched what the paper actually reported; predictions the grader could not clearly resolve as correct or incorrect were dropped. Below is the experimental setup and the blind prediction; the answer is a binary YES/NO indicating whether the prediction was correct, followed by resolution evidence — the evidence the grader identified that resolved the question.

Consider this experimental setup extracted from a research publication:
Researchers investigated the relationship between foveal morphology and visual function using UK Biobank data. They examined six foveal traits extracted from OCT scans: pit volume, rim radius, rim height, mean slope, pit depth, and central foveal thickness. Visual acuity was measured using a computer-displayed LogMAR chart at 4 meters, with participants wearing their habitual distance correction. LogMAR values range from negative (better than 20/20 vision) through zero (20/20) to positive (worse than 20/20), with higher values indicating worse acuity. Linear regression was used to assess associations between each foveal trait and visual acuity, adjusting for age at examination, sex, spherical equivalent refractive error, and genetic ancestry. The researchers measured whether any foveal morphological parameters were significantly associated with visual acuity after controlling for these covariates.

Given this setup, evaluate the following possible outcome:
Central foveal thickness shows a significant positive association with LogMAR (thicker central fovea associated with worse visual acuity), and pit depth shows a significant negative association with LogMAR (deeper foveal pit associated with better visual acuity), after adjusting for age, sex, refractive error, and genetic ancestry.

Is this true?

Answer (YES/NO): NO